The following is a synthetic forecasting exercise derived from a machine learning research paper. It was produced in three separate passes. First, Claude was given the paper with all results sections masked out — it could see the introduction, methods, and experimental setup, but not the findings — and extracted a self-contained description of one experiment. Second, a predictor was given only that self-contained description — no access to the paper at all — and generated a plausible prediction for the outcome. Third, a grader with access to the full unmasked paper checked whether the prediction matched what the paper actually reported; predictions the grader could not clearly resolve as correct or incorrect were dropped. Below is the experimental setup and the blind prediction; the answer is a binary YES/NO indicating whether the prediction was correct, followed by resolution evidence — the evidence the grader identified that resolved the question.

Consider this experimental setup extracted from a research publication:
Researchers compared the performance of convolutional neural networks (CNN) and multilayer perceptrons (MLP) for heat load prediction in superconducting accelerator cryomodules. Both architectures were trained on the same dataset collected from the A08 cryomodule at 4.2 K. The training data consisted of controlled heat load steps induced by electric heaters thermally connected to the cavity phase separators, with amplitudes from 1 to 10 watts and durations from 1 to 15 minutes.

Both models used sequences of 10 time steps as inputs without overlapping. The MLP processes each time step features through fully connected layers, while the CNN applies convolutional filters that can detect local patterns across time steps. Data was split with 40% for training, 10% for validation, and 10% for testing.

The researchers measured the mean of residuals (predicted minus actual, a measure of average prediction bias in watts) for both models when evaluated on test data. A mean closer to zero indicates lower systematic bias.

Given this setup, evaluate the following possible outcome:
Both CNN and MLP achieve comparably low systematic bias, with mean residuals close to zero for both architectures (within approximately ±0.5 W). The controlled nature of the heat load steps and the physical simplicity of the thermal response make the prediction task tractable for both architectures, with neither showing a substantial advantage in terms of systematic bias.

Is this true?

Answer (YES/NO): YES